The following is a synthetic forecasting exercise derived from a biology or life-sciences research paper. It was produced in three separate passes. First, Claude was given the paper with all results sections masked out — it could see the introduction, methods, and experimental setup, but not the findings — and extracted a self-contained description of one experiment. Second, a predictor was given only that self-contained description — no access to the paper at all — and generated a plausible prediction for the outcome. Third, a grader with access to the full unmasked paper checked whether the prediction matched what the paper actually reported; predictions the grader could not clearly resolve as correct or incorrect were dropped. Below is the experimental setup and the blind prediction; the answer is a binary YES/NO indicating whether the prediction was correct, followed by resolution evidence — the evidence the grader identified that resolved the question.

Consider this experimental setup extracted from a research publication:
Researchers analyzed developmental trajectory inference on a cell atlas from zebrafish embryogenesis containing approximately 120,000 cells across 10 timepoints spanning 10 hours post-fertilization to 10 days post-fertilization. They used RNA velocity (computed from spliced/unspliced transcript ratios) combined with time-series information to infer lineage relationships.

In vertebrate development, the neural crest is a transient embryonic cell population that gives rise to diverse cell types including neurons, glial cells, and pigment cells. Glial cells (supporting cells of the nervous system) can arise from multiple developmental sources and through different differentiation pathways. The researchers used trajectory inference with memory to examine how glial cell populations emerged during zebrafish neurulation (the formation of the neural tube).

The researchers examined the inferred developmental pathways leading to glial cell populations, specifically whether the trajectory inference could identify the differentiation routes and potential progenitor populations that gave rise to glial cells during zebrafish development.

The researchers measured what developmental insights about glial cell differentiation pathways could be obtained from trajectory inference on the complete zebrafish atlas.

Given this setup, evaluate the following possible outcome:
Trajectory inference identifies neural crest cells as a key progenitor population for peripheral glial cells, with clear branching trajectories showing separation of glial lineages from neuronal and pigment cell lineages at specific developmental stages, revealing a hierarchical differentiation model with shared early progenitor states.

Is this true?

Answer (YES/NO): NO